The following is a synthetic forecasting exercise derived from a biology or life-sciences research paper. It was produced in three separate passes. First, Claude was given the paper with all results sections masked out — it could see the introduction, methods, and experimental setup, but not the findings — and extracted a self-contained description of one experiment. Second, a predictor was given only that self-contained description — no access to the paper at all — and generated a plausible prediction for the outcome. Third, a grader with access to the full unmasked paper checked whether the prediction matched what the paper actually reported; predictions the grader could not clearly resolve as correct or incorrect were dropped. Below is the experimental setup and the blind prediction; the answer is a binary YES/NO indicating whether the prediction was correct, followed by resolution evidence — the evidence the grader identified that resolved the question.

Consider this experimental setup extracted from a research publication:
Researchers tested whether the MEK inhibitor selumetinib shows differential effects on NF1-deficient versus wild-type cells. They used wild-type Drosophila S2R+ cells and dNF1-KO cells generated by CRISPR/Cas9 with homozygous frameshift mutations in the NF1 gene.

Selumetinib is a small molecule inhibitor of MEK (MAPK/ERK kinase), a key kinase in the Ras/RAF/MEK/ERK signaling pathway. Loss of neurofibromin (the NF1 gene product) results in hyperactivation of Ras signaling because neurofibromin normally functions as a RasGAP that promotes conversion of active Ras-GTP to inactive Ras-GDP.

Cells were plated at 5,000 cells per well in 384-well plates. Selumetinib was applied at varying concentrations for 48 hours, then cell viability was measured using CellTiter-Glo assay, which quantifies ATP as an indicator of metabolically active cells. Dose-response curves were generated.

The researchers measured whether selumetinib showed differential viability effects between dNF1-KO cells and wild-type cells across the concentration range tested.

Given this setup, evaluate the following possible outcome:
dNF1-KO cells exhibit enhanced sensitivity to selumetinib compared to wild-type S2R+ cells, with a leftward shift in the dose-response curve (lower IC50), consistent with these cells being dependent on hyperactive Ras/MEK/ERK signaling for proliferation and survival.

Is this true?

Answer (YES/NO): NO